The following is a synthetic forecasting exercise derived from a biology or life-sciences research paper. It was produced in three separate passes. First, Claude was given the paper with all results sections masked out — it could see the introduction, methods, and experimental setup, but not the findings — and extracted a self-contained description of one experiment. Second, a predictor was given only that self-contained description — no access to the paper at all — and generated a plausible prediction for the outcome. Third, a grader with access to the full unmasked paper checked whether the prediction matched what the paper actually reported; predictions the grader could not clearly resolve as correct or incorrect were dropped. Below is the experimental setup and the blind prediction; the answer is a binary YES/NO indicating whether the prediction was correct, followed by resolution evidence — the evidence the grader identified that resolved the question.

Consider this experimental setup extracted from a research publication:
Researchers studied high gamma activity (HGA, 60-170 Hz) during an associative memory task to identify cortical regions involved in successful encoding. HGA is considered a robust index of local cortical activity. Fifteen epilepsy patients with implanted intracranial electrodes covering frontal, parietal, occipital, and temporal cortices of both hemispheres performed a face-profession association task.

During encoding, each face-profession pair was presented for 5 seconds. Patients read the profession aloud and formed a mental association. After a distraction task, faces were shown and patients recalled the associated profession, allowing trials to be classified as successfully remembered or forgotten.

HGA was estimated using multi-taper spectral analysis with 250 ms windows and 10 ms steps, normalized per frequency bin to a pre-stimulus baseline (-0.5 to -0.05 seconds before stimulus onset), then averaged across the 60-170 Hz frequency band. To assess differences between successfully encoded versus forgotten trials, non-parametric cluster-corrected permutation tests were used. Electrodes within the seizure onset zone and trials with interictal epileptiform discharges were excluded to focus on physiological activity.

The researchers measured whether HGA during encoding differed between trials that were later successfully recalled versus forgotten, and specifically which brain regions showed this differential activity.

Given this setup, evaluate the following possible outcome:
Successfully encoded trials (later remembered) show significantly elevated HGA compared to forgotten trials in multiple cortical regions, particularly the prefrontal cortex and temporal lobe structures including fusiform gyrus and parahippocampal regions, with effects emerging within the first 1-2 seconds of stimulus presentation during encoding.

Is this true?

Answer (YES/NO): NO